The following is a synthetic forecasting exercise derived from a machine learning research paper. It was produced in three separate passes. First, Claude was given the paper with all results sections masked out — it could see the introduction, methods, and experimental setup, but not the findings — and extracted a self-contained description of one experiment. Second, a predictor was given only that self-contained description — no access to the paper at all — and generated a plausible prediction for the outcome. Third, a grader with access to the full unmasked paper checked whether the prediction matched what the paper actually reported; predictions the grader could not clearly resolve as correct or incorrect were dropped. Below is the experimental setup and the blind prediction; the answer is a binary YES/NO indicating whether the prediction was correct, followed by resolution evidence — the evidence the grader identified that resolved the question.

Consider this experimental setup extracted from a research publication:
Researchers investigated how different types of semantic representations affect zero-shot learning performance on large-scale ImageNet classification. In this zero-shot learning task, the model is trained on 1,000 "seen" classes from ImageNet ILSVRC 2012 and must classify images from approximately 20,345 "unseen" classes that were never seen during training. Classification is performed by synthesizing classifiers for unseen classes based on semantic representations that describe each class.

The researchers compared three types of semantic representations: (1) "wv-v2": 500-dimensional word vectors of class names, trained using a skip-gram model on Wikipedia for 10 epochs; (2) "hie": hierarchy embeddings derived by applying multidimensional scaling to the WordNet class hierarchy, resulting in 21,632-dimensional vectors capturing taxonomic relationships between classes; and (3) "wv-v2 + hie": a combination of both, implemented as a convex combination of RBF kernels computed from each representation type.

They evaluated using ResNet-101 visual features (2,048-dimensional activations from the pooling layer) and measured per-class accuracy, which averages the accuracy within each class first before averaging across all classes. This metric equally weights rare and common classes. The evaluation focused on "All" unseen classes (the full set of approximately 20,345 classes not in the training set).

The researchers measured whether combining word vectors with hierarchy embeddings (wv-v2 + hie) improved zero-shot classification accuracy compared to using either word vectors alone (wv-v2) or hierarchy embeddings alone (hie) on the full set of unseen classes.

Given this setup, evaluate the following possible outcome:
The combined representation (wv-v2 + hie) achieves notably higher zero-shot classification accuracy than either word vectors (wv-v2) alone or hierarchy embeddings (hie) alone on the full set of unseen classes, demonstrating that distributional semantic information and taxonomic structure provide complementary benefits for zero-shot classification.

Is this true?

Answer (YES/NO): YES